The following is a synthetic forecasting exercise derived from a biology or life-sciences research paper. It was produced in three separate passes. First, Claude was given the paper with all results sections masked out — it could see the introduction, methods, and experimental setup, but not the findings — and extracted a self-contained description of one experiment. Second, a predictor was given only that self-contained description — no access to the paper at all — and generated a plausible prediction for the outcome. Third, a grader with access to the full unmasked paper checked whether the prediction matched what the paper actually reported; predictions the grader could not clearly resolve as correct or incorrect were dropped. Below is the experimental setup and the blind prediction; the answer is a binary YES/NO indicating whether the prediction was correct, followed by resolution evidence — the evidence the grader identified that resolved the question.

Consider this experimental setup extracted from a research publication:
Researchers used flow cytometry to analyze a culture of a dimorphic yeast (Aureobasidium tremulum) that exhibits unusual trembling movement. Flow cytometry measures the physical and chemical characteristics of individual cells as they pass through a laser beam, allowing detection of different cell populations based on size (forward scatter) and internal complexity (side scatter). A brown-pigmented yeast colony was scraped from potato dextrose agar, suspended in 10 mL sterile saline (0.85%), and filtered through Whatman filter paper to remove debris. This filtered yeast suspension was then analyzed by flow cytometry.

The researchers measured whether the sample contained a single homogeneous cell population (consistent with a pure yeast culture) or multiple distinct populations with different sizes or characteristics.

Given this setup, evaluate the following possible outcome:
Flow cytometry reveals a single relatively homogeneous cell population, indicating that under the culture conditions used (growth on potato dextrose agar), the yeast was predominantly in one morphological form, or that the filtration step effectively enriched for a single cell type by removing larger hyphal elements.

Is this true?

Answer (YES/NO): NO